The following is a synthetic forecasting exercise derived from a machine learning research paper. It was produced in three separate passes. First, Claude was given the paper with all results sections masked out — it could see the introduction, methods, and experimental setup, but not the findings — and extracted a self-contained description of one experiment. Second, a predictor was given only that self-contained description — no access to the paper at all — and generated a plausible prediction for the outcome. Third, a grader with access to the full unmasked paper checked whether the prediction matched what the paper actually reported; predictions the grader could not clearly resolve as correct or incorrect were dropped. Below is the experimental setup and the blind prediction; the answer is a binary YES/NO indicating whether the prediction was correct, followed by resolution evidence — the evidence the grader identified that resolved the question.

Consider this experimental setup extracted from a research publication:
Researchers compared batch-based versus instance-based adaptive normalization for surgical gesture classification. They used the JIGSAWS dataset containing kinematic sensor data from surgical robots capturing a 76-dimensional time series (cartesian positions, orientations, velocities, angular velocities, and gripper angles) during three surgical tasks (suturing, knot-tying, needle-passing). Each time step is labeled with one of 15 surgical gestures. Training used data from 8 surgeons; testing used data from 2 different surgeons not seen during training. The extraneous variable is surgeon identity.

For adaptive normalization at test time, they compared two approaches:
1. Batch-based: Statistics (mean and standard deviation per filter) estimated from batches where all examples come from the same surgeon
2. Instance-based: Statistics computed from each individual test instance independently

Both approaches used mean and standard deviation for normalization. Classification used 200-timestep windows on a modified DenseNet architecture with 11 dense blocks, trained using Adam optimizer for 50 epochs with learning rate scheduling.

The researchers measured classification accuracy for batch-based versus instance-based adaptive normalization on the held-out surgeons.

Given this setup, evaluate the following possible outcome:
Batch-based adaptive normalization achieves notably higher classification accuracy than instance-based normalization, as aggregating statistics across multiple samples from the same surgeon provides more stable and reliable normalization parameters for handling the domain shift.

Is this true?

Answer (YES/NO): NO